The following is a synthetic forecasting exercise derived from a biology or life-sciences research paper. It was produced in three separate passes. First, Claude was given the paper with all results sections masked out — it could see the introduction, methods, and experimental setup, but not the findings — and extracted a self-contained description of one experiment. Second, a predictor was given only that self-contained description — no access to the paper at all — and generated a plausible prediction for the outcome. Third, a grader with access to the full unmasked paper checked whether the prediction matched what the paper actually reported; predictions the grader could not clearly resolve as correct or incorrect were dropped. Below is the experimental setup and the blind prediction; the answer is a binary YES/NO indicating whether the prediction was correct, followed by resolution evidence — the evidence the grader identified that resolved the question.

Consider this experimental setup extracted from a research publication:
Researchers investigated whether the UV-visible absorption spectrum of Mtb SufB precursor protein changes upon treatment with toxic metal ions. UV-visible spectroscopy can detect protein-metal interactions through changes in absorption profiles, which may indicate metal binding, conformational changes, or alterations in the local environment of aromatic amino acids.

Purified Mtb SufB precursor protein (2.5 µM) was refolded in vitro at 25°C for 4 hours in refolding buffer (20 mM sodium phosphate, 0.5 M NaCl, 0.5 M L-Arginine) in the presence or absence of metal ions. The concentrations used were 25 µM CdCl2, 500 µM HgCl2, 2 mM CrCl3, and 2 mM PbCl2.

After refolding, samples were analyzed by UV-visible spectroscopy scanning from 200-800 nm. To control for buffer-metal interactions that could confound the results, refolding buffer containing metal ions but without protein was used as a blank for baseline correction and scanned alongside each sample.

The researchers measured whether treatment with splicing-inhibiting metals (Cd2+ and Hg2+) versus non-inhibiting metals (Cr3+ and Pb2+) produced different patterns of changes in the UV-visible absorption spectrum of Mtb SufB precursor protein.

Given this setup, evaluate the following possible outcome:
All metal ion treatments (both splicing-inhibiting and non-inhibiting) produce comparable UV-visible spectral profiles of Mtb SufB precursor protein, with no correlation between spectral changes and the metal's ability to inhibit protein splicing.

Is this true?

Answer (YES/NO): YES